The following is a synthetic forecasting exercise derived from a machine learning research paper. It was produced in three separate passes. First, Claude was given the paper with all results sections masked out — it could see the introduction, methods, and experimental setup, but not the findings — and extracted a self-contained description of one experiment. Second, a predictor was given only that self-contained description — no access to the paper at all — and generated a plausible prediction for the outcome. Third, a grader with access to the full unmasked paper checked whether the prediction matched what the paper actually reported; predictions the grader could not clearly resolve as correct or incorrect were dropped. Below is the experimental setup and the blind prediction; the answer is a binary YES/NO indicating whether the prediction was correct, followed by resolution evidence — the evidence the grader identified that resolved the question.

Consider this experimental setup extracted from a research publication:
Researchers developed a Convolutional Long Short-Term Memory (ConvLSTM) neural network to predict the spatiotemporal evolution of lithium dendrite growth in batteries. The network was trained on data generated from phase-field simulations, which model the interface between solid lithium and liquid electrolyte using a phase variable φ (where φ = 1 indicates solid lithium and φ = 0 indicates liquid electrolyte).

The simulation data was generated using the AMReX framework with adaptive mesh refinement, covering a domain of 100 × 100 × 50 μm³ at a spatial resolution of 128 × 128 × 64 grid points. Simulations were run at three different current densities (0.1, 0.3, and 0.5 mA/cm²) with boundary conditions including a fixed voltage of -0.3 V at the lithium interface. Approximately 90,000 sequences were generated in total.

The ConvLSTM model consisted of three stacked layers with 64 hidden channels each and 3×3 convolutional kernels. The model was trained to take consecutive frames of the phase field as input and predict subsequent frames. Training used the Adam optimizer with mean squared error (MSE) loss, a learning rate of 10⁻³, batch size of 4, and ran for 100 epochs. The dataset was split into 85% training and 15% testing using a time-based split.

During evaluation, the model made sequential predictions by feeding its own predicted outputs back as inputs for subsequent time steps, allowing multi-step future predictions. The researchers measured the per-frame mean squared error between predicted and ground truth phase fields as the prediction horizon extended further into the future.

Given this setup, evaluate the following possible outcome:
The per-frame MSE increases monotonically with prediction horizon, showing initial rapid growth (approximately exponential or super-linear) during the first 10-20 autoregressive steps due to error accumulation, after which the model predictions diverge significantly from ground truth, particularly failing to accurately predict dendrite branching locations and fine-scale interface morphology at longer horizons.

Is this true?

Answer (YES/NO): NO